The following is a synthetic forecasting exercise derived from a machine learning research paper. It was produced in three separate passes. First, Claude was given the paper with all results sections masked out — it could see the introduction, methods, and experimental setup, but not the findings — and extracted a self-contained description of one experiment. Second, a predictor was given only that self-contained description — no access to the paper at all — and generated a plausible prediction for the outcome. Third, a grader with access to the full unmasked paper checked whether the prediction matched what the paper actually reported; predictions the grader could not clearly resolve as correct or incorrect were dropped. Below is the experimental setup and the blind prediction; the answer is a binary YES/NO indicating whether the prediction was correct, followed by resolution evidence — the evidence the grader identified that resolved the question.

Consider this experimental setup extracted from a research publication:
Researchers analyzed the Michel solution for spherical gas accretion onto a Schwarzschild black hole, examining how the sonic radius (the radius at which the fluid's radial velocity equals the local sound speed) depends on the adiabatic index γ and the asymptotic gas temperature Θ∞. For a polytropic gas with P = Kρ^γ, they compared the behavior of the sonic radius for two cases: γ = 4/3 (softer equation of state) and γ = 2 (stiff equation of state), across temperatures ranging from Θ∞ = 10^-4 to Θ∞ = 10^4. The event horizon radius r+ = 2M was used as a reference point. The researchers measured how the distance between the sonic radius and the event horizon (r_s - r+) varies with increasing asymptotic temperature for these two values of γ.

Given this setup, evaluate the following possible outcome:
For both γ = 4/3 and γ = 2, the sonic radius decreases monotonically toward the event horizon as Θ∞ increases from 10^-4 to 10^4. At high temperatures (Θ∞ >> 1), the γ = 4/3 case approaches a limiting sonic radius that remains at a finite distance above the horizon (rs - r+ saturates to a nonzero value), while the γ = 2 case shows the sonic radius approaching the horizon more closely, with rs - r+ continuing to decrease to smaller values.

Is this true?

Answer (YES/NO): YES